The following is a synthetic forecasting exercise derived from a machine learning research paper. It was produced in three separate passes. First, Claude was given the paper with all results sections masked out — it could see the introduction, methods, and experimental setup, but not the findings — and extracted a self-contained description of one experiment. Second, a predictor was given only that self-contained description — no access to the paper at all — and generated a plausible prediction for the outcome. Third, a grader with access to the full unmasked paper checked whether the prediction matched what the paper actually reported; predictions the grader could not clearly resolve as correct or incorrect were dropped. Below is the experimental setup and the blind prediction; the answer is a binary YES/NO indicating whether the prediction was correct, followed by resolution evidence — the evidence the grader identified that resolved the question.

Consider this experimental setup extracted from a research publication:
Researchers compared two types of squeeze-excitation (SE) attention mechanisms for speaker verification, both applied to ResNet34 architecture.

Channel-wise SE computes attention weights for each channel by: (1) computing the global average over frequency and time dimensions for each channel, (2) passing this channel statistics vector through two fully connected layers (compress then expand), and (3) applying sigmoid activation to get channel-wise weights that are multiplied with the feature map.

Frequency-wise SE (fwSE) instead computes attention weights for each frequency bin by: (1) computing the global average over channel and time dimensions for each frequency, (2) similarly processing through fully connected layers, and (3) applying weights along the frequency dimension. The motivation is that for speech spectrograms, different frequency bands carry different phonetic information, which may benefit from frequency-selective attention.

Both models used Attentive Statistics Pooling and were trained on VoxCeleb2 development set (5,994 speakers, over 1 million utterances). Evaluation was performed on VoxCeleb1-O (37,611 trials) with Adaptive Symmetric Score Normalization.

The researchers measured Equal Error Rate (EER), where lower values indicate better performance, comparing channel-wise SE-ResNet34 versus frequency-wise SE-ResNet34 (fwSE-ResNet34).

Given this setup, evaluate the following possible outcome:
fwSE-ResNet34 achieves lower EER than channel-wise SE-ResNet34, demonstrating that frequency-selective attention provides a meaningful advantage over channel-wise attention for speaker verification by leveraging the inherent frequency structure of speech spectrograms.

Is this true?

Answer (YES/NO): YES